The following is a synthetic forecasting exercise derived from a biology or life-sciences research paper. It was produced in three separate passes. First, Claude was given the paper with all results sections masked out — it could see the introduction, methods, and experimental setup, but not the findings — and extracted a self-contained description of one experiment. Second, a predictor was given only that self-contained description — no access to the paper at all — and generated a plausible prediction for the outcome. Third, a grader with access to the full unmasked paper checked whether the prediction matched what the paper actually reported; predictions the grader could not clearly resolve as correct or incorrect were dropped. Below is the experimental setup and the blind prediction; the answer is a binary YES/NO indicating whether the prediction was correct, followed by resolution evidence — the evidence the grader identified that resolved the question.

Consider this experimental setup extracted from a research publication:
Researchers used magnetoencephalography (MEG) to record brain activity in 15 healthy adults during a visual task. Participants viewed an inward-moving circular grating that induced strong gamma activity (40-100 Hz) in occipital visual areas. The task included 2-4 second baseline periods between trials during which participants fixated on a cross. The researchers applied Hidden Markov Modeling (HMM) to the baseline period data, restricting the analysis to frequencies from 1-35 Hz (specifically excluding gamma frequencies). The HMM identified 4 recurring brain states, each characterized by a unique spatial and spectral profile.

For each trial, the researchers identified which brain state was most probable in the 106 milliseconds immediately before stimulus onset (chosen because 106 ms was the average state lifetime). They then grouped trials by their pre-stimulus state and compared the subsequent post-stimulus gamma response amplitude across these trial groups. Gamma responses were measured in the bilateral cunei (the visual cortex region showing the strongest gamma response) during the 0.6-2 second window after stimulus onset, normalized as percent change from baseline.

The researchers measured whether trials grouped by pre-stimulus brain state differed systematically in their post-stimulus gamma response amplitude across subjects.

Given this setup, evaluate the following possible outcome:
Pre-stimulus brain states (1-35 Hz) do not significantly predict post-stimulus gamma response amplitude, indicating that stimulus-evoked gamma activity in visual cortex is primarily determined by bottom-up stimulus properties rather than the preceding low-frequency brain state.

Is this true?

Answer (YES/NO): NO